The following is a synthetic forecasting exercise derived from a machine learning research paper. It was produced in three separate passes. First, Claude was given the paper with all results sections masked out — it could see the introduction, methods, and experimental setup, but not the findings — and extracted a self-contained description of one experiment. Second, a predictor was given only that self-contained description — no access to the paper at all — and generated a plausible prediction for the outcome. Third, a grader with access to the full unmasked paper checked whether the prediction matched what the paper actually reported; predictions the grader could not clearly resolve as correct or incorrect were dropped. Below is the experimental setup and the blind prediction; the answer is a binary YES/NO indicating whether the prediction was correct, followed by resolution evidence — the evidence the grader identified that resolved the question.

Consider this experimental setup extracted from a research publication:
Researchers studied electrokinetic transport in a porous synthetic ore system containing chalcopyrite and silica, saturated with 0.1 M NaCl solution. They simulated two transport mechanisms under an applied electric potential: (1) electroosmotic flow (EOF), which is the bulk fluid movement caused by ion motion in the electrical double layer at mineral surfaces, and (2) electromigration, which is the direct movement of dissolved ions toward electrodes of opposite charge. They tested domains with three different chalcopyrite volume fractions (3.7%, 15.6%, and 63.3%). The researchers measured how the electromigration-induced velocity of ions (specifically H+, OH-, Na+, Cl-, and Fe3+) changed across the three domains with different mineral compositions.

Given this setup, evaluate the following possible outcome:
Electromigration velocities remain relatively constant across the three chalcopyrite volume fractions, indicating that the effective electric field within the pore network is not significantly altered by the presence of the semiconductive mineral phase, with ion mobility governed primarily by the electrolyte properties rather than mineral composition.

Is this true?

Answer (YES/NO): YES